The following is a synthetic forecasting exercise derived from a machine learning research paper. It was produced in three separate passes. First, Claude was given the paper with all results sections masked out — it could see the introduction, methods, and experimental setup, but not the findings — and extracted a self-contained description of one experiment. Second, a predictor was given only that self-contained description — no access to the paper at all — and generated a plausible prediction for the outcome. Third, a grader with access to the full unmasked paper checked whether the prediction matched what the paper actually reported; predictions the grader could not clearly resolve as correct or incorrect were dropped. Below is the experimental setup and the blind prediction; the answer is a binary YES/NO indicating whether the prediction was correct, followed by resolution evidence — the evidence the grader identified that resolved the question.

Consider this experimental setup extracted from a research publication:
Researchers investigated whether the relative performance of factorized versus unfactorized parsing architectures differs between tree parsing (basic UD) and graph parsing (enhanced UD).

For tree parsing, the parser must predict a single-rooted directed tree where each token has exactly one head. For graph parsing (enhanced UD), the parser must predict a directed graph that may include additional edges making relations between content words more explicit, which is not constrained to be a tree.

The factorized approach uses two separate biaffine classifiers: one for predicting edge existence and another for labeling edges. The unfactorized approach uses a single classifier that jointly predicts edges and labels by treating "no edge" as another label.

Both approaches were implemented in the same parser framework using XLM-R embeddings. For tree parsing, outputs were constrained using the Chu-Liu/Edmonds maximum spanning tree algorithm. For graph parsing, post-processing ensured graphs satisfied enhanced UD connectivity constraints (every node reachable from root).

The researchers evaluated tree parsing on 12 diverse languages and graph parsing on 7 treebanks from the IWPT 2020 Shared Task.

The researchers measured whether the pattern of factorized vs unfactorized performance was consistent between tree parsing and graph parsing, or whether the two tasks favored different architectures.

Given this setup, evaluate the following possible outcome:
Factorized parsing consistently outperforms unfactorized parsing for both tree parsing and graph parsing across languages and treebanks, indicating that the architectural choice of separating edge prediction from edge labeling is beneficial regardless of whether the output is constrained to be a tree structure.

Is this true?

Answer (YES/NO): NO